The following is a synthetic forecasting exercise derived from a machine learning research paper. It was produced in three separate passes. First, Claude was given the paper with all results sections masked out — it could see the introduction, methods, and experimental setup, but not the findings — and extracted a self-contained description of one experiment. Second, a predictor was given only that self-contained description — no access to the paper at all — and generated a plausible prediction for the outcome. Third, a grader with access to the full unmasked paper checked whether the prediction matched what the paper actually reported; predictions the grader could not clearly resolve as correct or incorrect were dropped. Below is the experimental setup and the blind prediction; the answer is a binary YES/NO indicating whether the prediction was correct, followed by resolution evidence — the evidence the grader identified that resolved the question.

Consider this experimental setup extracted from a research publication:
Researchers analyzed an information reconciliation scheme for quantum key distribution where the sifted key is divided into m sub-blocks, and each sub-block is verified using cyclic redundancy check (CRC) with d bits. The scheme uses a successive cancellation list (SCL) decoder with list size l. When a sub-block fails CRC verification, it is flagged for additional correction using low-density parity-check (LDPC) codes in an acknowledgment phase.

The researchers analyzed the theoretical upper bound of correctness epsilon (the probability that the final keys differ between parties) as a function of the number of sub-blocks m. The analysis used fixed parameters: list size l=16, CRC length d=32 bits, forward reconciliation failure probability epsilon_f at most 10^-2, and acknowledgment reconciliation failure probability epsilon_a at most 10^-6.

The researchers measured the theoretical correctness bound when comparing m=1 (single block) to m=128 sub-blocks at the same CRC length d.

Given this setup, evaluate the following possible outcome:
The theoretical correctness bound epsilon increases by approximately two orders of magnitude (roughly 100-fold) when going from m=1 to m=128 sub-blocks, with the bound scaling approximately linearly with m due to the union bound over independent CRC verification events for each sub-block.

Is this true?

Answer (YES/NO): NO